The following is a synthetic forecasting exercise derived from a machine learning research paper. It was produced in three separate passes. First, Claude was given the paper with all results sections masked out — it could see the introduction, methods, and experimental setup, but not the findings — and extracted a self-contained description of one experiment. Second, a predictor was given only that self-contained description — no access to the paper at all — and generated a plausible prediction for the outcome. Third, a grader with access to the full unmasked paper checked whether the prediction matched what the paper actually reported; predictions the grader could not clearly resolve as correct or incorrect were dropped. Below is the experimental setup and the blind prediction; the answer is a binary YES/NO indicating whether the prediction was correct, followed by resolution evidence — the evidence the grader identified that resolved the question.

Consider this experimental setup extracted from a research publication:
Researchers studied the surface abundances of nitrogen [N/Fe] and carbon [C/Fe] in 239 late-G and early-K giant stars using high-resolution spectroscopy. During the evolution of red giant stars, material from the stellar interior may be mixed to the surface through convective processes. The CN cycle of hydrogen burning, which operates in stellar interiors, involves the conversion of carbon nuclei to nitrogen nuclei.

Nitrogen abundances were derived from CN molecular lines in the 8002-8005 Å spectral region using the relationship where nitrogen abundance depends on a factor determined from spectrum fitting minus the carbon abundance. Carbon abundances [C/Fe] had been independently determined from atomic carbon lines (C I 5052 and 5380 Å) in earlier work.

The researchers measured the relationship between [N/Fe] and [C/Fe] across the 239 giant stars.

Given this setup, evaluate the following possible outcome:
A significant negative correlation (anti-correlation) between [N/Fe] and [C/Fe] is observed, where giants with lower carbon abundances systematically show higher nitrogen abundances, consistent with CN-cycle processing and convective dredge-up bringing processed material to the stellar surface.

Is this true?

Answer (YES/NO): YES